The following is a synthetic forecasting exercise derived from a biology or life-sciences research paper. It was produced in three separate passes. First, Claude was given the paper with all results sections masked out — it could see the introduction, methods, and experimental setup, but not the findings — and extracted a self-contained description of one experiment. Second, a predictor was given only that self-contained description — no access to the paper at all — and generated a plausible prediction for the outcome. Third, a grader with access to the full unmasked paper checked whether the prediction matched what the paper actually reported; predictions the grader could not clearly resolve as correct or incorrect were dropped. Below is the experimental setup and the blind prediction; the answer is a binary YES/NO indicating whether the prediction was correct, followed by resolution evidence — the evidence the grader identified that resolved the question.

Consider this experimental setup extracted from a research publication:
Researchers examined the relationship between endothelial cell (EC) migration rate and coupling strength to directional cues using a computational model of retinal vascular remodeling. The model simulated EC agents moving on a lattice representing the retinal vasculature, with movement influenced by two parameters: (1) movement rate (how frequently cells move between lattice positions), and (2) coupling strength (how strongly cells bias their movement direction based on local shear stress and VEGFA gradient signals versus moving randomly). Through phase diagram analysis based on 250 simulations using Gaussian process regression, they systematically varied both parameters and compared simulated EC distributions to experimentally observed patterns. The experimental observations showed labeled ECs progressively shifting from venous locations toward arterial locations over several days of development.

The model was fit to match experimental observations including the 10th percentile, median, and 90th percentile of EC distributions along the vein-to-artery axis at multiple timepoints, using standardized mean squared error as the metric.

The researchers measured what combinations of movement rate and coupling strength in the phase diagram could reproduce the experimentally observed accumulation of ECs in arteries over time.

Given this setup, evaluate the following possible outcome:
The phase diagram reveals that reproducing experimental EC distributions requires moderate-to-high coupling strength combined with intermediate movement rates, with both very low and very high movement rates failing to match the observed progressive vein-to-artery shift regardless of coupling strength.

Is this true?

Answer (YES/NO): NO